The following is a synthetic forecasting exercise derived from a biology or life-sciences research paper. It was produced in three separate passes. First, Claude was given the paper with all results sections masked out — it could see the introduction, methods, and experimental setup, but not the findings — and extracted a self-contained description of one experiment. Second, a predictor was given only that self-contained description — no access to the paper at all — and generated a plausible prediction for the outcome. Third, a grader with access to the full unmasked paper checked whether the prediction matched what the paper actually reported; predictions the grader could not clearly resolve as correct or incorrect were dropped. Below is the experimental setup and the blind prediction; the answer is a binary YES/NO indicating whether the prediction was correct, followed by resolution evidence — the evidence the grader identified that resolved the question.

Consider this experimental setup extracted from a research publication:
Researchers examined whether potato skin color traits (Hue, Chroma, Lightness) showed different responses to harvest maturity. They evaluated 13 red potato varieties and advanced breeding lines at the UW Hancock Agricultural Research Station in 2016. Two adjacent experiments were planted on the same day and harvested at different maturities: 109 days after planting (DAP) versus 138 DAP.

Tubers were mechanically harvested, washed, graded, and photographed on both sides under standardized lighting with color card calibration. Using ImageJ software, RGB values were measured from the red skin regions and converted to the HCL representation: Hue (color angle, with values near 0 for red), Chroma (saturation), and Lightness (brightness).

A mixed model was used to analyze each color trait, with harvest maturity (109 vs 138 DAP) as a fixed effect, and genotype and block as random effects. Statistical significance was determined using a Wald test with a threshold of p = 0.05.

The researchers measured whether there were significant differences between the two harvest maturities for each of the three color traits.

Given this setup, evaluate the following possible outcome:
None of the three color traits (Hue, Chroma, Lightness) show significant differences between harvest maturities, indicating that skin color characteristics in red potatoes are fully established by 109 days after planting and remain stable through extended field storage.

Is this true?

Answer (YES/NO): NO